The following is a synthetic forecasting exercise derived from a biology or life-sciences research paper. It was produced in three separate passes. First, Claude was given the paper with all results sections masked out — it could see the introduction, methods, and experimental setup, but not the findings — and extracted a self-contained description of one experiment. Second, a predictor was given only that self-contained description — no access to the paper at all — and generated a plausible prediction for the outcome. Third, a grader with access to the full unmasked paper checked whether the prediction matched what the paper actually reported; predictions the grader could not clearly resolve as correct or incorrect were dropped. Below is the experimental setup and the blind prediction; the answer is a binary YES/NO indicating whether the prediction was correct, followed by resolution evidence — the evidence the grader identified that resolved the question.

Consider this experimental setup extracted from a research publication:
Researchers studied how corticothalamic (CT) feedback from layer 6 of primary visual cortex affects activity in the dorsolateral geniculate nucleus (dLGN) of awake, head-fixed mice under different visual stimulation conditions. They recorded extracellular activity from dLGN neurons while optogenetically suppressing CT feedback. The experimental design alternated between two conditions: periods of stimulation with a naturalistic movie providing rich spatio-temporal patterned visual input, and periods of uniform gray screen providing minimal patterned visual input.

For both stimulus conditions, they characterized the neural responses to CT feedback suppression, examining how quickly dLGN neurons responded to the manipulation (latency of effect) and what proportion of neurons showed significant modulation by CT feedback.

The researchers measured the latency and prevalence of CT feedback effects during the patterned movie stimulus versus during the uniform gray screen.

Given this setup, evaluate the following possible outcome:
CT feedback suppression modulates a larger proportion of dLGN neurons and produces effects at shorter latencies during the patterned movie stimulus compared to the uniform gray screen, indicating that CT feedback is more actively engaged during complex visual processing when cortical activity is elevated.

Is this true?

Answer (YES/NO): NO